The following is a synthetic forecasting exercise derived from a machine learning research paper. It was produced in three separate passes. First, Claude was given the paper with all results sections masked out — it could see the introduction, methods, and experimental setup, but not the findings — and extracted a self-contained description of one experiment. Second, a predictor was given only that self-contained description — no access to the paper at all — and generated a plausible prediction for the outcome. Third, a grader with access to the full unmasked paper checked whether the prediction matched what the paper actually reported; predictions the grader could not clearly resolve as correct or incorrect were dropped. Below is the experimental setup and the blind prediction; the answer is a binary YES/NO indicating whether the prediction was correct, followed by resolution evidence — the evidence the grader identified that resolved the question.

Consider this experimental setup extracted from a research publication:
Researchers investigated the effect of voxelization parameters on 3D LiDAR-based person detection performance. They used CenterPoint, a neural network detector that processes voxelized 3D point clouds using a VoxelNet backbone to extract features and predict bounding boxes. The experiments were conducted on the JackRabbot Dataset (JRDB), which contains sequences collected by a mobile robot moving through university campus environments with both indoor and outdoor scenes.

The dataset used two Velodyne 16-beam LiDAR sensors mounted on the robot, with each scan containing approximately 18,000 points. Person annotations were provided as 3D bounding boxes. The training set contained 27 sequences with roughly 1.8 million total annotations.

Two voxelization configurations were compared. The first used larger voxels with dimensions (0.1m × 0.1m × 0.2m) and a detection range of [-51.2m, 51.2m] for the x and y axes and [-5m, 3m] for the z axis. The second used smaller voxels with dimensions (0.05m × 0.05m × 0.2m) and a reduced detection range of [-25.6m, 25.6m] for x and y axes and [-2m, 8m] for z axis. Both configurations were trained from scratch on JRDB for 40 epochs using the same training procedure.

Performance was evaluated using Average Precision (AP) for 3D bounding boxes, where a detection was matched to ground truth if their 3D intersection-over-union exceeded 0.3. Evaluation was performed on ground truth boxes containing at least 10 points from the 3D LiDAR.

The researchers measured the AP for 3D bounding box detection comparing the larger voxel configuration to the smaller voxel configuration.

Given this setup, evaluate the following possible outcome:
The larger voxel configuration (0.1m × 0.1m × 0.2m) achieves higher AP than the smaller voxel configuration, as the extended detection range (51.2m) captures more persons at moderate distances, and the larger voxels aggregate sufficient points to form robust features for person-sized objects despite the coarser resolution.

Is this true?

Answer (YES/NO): NO